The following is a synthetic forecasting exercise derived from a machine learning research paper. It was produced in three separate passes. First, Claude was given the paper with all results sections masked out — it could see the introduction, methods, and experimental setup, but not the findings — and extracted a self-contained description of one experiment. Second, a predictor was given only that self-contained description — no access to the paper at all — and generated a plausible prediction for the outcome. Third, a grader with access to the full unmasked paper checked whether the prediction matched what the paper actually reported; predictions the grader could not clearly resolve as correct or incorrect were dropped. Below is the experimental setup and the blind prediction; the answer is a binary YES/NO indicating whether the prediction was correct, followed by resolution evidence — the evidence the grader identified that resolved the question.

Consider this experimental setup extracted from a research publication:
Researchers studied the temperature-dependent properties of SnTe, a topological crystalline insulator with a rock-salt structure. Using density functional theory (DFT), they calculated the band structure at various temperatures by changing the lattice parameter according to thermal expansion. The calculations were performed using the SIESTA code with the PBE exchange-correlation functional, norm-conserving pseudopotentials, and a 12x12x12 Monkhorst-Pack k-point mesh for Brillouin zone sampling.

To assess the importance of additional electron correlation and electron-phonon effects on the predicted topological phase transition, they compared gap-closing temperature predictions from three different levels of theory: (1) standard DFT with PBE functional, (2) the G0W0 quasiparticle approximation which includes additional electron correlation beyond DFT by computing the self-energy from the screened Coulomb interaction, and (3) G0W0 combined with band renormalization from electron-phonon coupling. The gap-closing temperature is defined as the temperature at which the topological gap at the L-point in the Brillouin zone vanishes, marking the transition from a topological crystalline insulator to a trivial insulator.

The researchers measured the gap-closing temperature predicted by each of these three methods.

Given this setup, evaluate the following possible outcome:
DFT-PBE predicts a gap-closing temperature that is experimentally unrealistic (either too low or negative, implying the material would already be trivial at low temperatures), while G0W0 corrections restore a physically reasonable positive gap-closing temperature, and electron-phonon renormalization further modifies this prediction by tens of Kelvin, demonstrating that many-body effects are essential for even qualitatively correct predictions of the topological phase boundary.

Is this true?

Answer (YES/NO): NO